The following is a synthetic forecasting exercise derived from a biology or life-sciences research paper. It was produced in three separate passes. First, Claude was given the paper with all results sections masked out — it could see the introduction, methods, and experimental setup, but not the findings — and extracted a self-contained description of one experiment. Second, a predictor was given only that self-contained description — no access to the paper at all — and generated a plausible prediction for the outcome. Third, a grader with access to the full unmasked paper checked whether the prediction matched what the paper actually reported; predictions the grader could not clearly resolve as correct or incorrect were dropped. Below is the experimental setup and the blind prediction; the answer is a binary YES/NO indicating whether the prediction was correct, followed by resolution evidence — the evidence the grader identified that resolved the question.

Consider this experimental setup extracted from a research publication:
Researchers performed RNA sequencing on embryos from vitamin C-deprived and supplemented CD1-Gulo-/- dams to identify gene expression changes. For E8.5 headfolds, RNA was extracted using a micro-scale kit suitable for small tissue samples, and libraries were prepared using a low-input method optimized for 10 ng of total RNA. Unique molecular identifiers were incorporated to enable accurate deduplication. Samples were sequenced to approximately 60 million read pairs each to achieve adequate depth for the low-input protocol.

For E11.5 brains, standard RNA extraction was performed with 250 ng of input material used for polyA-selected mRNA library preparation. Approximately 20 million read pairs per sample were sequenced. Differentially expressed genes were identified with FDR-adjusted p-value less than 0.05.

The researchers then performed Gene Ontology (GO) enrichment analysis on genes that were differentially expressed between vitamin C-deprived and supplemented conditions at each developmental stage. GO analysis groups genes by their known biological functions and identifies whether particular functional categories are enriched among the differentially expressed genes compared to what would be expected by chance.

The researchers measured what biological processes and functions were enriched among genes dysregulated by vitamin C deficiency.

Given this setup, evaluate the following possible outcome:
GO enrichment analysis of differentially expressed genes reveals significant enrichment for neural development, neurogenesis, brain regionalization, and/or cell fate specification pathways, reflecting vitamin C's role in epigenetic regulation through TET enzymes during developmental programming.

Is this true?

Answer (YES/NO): NO